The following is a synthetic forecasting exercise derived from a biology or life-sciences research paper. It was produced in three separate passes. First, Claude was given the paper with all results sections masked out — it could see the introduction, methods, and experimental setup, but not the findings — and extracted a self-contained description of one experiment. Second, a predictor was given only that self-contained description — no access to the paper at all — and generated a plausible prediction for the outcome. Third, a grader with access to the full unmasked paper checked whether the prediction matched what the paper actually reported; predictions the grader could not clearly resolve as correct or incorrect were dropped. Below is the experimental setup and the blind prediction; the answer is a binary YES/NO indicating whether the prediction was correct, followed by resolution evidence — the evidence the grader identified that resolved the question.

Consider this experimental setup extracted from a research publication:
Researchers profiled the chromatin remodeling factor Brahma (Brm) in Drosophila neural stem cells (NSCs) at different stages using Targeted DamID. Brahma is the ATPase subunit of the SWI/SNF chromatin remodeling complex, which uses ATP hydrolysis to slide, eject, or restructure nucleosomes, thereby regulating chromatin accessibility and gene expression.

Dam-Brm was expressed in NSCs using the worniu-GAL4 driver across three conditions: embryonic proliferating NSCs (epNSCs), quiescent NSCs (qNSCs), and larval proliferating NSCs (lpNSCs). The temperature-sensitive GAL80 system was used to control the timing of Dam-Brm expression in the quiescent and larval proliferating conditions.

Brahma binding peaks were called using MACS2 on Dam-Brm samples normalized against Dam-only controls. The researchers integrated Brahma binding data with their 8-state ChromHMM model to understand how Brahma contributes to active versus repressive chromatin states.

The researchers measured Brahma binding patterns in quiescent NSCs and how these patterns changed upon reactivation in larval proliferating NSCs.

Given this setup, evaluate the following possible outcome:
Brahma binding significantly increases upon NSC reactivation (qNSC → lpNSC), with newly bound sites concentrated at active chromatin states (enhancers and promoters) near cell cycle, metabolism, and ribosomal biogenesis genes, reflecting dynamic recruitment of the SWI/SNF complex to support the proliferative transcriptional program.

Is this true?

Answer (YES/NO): NO